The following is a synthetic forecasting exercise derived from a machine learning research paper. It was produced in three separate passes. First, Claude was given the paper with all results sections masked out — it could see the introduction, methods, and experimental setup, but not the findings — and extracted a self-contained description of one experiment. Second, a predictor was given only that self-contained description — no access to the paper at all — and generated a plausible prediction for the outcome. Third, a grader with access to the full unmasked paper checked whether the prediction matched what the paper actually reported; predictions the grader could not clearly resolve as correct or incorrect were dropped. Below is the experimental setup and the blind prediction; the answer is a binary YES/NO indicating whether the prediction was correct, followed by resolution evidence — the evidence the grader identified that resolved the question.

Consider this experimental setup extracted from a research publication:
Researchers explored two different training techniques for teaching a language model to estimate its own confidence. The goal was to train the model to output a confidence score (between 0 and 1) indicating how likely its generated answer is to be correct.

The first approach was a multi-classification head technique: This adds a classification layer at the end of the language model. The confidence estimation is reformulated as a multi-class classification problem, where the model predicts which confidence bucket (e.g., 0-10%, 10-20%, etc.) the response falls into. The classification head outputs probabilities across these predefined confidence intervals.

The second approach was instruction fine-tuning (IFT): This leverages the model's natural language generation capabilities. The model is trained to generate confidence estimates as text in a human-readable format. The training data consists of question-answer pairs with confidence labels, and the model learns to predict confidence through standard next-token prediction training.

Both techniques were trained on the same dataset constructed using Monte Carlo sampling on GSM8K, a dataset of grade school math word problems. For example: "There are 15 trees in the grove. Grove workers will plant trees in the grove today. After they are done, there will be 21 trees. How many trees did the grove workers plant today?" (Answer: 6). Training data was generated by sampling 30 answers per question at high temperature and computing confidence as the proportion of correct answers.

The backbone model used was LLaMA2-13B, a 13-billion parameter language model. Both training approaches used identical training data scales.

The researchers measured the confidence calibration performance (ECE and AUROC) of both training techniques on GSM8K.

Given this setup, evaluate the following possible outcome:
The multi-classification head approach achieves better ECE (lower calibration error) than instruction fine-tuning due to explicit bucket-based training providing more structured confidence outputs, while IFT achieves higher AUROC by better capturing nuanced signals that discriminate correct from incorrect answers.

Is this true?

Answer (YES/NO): NO